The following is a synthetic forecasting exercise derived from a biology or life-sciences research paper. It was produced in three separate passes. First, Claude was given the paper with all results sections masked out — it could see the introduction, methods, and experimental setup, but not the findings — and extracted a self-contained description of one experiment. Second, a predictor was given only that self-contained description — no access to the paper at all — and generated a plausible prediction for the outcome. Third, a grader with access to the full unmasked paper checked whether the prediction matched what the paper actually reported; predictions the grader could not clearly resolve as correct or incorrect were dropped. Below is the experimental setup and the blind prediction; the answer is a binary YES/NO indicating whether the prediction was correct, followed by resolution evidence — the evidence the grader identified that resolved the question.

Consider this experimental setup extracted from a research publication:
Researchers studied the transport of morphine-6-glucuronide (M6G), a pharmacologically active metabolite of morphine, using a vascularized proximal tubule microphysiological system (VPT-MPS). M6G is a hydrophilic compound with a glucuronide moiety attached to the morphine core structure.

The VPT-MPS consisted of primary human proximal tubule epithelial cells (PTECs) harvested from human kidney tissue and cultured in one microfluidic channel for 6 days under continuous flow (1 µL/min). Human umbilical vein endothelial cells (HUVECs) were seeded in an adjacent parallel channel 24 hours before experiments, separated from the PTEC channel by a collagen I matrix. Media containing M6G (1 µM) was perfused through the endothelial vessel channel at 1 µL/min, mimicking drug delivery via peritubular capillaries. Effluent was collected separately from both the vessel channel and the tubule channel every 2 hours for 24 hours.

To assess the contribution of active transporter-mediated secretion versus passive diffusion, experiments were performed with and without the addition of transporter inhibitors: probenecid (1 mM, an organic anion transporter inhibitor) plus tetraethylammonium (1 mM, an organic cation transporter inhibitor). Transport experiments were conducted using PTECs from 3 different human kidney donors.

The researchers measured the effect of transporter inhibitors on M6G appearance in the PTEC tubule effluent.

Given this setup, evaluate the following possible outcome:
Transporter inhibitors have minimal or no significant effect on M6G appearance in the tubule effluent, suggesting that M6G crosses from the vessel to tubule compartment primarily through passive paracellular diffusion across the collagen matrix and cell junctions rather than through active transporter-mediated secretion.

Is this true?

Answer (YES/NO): NO